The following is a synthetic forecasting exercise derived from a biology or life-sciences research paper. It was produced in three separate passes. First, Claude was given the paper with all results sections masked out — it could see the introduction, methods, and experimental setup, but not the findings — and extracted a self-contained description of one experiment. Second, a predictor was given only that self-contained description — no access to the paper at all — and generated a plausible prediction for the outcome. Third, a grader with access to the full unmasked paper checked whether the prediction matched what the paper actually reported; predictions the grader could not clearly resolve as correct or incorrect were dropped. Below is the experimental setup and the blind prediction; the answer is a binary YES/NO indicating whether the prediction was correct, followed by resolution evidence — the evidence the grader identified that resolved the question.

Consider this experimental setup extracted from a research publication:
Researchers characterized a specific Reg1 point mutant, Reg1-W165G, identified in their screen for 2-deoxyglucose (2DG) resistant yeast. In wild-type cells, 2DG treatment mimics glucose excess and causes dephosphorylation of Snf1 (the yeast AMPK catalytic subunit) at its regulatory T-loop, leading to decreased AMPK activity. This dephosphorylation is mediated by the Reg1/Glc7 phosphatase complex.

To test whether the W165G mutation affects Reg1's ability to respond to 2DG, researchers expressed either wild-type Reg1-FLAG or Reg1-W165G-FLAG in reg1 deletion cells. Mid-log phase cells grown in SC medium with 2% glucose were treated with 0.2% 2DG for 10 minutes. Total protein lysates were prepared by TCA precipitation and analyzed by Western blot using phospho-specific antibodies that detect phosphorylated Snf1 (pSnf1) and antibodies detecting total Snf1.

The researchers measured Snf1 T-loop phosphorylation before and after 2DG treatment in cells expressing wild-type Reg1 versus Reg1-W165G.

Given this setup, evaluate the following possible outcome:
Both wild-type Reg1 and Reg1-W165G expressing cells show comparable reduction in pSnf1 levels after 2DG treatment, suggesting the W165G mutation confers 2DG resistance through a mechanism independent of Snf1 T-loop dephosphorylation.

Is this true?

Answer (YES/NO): NO